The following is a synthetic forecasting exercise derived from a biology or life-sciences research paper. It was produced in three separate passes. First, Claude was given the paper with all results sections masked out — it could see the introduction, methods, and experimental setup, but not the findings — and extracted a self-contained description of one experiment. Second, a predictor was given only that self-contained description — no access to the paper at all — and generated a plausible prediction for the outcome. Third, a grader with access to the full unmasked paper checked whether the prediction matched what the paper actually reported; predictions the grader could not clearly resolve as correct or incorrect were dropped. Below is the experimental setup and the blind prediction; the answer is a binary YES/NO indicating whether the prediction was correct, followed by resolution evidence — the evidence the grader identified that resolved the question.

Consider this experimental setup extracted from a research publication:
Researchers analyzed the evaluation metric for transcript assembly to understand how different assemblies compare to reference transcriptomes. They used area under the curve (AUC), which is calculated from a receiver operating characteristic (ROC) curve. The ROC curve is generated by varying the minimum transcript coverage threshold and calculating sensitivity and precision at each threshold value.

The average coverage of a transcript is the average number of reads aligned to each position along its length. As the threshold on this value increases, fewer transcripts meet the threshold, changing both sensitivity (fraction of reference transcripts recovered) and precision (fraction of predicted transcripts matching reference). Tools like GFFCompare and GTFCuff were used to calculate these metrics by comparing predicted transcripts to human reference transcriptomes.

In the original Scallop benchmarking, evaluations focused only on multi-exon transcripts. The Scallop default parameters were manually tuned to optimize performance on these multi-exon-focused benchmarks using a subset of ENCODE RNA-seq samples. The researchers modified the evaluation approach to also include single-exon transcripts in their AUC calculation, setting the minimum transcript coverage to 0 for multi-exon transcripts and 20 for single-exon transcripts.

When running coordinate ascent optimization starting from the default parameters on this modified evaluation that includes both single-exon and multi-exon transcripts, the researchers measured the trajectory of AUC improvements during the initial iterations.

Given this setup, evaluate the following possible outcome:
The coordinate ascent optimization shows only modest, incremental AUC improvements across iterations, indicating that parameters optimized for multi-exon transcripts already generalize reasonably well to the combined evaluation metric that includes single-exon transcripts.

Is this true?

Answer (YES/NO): NO